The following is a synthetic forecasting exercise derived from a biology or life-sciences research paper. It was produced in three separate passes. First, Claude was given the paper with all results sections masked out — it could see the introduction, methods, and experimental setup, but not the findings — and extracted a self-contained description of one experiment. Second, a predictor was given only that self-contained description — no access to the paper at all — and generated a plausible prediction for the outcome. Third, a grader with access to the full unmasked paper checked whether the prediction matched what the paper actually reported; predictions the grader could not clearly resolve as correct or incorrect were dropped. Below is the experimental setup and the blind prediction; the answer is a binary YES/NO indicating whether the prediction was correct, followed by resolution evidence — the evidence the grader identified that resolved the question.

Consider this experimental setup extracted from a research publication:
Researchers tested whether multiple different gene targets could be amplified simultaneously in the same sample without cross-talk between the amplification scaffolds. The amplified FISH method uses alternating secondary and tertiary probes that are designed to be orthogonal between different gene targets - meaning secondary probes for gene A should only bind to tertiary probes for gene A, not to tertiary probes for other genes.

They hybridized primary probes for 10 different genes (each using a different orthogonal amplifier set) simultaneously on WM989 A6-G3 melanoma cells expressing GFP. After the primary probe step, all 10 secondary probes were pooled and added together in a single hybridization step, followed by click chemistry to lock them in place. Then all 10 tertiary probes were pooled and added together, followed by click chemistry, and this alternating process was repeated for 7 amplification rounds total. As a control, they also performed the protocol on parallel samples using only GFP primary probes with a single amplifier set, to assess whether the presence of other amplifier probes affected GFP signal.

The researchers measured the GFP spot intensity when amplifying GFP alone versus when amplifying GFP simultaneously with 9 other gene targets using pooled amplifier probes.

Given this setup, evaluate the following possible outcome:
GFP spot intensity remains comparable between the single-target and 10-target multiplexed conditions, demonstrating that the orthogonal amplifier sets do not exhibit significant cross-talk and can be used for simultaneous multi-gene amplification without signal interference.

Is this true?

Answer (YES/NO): YES